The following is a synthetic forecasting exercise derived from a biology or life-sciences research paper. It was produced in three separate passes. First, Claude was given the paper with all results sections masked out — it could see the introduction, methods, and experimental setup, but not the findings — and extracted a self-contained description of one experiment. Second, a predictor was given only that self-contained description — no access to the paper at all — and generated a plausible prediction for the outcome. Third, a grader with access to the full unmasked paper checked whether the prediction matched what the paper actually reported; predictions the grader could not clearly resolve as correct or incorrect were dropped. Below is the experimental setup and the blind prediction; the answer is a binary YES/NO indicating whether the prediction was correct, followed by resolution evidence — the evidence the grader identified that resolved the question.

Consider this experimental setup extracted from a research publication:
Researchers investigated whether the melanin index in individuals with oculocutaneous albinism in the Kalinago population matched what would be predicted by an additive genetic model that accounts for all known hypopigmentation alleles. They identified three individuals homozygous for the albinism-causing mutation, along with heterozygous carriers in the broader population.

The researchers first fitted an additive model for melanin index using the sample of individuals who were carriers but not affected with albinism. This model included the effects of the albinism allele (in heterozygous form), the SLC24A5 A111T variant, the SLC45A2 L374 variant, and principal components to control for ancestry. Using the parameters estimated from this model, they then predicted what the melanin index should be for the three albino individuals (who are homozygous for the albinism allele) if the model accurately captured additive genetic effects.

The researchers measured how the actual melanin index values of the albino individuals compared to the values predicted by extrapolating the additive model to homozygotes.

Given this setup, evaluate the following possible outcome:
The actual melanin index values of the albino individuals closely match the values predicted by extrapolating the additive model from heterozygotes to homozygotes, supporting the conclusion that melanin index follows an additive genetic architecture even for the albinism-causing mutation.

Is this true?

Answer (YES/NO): NO